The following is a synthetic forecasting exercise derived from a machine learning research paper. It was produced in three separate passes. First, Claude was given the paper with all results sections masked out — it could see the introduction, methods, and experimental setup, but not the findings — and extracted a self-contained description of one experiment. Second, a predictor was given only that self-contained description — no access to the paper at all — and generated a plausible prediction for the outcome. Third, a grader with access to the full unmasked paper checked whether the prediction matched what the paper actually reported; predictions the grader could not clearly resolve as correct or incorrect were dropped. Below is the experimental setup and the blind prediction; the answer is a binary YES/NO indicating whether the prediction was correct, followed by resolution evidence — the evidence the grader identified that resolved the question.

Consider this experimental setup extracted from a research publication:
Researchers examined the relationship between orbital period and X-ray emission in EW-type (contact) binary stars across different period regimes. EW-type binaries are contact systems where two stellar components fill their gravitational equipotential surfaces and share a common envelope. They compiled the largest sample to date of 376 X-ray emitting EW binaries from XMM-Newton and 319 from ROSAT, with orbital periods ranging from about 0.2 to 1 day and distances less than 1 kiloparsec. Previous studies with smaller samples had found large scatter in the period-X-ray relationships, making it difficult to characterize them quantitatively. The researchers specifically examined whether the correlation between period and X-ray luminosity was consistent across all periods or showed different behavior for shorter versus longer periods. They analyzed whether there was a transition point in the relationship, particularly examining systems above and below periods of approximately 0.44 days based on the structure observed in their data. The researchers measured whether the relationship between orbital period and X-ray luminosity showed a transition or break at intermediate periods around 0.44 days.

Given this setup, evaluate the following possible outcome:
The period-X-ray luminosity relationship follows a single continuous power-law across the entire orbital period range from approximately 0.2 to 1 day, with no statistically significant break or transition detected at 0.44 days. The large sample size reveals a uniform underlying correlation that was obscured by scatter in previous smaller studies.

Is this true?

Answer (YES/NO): NO